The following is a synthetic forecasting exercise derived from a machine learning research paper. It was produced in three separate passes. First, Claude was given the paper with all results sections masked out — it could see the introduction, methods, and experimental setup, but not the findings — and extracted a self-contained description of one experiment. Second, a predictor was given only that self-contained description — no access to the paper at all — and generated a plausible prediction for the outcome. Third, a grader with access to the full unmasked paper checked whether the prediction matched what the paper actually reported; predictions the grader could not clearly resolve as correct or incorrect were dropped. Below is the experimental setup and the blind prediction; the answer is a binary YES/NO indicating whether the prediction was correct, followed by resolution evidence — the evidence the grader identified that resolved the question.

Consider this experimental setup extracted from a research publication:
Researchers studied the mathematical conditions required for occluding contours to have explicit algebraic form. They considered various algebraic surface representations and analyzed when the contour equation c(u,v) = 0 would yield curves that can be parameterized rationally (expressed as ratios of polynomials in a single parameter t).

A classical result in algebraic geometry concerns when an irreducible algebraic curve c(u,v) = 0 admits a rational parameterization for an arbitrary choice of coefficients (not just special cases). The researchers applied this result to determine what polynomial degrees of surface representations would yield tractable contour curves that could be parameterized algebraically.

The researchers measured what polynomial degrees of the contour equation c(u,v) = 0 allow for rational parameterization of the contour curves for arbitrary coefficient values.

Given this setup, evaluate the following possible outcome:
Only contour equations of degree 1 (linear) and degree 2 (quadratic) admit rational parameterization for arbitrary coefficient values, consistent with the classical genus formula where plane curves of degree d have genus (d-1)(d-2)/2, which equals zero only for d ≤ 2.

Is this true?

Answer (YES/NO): YES